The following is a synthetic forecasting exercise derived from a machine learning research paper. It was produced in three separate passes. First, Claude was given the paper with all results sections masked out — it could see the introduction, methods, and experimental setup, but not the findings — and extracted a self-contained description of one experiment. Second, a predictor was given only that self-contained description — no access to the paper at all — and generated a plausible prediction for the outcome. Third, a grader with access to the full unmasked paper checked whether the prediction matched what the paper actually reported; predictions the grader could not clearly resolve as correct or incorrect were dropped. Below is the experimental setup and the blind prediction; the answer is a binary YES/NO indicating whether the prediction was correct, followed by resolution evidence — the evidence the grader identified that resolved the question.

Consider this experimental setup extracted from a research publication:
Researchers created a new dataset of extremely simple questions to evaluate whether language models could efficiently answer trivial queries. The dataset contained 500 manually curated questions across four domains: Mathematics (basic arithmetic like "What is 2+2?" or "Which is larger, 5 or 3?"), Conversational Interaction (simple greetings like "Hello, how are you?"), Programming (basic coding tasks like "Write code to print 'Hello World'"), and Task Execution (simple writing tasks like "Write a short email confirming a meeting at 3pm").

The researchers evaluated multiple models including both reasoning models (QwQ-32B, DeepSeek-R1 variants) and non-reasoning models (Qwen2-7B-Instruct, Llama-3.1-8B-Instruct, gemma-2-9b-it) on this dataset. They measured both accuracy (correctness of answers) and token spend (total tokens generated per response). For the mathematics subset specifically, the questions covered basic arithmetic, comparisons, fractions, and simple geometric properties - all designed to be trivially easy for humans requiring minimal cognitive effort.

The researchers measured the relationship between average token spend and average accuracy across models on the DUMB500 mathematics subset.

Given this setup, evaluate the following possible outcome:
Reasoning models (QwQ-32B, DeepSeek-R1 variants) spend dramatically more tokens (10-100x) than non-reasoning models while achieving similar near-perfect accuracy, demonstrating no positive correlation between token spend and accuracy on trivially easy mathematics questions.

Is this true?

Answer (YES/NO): NO